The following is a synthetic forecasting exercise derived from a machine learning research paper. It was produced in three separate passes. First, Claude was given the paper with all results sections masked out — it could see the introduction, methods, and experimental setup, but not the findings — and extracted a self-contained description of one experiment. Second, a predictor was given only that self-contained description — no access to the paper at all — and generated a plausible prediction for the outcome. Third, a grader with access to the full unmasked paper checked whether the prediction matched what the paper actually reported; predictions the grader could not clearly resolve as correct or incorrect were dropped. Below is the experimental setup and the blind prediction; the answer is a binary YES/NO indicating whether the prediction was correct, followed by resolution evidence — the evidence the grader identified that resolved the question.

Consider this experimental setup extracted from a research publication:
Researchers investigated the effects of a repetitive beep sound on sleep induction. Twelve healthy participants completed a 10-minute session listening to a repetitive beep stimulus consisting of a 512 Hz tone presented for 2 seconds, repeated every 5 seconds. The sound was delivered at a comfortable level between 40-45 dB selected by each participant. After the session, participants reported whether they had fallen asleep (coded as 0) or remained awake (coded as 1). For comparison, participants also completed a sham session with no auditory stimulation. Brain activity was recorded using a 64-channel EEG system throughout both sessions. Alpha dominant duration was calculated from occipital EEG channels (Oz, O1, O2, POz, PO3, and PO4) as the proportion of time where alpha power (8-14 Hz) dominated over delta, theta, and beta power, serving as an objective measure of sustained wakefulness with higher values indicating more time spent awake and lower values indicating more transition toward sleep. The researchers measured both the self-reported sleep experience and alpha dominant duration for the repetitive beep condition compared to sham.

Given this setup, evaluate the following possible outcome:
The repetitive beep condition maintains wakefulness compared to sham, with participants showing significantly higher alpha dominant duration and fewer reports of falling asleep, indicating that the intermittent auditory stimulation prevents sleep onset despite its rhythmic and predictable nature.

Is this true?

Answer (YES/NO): NO